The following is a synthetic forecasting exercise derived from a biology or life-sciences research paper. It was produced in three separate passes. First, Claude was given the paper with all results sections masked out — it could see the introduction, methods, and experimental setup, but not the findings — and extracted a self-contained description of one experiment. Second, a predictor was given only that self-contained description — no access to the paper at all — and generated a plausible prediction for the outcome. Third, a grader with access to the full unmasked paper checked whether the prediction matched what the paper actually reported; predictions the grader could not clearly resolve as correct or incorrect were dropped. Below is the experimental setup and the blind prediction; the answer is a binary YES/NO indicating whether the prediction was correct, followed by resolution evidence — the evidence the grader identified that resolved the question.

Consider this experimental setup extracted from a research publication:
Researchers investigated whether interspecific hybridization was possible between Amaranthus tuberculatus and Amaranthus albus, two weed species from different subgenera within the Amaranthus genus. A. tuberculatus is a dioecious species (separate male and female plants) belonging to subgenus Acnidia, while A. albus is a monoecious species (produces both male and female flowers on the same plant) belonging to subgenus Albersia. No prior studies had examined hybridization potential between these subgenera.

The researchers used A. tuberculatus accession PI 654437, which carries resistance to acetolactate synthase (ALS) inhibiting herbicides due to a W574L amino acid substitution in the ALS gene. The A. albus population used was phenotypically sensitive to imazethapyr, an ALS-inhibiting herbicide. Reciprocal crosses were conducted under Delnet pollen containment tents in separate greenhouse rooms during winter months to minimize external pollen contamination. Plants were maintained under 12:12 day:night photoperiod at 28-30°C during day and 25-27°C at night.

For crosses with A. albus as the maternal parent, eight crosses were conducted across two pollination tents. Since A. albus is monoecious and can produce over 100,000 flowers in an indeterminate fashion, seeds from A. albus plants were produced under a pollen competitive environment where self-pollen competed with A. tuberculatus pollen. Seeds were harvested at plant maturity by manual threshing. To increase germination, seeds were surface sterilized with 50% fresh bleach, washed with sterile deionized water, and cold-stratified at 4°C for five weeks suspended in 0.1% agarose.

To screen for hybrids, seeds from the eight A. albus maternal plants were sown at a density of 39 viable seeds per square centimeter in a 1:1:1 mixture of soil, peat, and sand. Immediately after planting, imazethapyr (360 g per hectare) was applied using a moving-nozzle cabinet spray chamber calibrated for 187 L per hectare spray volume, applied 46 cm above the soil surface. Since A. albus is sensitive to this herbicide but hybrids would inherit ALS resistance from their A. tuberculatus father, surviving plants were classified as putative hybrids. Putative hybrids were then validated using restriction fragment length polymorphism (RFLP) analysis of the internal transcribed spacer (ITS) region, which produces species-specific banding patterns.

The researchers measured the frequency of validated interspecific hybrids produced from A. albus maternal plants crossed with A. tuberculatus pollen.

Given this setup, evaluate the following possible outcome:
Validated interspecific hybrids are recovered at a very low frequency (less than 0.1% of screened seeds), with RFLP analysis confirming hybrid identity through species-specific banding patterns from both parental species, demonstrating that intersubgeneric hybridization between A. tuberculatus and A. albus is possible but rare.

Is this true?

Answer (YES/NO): YES